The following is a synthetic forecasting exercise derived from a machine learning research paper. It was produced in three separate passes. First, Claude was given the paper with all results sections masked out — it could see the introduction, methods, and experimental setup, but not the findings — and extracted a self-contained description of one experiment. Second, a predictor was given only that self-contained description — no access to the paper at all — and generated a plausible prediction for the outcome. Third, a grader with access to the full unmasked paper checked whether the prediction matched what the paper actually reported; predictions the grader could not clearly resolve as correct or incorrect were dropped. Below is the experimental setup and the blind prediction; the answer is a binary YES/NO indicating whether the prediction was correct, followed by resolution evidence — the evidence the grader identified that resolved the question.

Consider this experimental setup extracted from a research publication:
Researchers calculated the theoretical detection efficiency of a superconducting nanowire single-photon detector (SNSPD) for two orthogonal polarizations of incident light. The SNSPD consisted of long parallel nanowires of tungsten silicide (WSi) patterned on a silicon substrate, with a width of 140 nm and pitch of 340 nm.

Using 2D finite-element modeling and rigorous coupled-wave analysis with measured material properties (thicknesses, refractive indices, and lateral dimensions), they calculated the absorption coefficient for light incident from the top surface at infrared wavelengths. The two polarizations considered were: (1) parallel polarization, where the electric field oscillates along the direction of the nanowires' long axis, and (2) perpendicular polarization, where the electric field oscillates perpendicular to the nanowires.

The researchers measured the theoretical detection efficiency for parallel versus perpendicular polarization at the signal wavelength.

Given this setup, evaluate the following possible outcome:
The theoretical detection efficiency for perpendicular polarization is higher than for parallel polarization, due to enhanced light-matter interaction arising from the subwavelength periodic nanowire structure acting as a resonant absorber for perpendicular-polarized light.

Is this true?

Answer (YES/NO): NO